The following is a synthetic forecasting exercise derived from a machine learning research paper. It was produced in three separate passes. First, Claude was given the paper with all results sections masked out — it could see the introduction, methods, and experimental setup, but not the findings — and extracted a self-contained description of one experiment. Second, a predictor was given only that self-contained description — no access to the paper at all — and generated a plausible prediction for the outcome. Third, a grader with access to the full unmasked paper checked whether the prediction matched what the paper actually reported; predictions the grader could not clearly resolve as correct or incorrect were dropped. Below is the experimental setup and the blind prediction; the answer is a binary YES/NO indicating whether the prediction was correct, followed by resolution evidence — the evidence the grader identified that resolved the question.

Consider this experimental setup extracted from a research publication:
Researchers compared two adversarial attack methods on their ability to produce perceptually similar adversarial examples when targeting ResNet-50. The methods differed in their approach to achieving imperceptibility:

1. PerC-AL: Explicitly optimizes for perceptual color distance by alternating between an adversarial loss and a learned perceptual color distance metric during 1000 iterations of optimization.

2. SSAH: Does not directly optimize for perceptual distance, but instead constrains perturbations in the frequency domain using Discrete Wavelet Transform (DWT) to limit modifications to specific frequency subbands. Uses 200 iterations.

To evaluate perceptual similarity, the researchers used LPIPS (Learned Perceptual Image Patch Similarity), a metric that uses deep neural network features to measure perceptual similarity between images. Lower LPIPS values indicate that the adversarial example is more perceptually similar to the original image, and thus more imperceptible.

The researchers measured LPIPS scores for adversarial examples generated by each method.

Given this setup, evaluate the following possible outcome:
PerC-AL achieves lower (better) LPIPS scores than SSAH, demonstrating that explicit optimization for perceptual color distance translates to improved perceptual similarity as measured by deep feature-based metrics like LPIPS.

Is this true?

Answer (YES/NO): NO